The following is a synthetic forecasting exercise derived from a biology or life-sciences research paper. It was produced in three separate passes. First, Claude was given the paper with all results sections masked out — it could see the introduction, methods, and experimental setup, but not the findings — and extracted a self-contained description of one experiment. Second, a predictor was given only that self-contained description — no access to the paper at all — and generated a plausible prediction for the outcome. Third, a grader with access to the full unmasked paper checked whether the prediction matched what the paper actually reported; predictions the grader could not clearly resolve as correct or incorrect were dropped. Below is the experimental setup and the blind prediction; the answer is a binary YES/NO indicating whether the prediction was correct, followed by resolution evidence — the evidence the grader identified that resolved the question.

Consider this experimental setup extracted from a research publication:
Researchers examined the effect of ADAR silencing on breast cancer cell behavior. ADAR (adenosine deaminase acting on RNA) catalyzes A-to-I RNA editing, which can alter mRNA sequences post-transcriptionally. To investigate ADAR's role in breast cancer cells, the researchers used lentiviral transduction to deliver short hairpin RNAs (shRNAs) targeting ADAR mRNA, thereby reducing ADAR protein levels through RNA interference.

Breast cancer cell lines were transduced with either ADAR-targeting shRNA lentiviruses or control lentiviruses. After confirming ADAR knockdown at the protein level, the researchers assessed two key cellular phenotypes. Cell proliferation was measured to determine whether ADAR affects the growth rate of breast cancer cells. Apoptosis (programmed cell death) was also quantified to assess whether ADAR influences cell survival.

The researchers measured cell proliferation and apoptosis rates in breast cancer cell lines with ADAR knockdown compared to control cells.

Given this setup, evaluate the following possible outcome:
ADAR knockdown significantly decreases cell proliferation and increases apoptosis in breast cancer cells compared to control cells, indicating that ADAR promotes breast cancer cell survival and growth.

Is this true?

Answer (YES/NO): YES